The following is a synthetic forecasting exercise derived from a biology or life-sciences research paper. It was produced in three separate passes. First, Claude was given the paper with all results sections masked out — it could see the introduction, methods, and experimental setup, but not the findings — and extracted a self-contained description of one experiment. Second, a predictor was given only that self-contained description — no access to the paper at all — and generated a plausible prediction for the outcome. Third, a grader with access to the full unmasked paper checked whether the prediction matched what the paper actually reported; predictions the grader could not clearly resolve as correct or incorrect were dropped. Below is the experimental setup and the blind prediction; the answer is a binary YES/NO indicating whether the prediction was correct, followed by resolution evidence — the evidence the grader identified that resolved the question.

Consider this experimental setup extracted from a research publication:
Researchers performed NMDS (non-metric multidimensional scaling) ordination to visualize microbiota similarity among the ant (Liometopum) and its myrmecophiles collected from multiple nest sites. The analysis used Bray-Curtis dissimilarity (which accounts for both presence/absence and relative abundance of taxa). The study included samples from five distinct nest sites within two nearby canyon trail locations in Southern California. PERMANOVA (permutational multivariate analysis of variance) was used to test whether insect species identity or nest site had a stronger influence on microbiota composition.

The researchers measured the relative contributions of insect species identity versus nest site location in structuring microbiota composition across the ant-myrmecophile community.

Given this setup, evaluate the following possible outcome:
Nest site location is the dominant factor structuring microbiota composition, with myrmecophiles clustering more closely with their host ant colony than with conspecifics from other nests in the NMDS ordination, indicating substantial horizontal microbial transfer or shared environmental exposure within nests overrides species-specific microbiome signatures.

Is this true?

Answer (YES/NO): NO